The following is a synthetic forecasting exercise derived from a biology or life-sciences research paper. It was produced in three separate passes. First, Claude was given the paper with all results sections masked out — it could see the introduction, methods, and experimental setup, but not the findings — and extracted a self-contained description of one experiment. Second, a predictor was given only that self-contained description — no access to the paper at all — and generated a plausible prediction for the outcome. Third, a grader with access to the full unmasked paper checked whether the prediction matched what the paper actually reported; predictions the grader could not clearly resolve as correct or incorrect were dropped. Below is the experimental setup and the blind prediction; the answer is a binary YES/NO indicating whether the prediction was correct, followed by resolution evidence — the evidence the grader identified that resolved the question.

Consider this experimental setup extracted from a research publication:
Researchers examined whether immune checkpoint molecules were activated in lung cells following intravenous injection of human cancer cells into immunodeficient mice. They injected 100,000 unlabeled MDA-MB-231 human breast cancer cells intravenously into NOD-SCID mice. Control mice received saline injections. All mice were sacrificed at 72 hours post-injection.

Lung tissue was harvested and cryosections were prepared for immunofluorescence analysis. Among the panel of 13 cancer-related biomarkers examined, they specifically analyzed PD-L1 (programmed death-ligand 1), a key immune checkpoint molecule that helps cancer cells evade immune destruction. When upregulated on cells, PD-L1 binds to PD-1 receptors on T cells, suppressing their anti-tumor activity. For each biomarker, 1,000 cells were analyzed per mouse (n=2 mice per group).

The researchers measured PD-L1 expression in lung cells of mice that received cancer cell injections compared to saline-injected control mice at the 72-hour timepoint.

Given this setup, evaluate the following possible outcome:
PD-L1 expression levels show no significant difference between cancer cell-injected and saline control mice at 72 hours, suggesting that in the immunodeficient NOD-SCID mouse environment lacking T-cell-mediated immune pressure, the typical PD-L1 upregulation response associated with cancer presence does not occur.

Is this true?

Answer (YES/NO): YES